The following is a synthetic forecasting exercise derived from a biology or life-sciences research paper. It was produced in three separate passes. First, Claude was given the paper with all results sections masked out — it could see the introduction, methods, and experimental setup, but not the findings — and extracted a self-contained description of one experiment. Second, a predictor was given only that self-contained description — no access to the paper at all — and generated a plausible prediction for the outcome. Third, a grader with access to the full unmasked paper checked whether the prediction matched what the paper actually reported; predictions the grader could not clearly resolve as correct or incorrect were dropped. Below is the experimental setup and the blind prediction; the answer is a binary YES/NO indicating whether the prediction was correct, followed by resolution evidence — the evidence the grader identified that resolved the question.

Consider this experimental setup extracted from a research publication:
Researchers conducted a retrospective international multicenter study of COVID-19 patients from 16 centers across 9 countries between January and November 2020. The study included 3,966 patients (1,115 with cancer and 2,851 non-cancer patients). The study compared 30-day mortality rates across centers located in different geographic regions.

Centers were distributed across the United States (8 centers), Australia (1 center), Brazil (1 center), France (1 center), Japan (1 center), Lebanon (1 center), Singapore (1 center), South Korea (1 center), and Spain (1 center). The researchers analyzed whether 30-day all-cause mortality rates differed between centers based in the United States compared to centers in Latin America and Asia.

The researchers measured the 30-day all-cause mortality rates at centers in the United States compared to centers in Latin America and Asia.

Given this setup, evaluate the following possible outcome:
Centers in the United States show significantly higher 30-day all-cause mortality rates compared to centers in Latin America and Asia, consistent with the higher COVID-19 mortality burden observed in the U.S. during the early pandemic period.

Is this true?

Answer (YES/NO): NO